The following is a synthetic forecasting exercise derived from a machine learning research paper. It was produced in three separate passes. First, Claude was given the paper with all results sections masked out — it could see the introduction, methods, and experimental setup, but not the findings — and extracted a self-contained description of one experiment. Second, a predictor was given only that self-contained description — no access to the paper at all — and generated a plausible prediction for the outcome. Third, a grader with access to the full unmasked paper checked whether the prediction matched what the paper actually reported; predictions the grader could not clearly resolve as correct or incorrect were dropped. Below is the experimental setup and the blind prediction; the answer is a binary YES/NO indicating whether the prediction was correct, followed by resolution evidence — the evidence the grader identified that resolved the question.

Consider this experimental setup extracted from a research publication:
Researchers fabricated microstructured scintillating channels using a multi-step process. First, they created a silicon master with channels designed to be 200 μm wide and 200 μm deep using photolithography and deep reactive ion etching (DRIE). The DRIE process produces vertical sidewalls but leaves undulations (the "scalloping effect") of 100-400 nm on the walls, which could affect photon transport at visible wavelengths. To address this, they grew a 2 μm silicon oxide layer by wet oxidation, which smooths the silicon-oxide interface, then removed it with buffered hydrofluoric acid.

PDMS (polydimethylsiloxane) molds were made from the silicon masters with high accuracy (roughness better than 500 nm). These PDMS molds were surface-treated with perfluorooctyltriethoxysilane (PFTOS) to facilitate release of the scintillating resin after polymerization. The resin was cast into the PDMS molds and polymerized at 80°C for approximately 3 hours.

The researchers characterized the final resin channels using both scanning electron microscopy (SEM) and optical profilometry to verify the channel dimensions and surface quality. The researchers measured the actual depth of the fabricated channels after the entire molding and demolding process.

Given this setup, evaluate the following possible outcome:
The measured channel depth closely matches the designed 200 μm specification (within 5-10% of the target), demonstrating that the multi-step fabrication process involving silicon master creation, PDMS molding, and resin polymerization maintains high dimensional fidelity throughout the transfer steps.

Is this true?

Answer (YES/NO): YES